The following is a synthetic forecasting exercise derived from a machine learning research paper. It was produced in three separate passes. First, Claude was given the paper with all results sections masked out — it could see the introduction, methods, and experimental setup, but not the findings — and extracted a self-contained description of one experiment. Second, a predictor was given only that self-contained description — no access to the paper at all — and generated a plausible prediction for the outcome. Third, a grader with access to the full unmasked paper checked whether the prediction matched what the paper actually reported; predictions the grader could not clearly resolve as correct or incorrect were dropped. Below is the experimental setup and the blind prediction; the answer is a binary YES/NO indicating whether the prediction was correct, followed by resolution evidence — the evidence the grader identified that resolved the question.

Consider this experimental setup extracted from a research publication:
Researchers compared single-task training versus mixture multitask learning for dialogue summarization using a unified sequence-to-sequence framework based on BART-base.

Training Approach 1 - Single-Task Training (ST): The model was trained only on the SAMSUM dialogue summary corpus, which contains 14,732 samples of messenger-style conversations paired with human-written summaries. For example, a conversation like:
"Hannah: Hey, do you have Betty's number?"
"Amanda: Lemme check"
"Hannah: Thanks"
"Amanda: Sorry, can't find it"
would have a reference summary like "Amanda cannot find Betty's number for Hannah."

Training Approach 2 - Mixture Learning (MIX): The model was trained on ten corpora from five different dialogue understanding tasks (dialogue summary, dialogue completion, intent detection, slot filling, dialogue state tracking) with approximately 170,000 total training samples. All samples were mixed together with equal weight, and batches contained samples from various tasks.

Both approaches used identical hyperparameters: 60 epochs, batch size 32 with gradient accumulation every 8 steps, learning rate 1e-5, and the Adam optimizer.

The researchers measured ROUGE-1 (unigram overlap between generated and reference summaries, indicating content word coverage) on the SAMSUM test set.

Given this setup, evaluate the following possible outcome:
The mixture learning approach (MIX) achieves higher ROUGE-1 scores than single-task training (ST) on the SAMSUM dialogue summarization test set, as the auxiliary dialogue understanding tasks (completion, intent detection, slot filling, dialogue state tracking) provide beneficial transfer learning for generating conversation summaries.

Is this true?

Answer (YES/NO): YES